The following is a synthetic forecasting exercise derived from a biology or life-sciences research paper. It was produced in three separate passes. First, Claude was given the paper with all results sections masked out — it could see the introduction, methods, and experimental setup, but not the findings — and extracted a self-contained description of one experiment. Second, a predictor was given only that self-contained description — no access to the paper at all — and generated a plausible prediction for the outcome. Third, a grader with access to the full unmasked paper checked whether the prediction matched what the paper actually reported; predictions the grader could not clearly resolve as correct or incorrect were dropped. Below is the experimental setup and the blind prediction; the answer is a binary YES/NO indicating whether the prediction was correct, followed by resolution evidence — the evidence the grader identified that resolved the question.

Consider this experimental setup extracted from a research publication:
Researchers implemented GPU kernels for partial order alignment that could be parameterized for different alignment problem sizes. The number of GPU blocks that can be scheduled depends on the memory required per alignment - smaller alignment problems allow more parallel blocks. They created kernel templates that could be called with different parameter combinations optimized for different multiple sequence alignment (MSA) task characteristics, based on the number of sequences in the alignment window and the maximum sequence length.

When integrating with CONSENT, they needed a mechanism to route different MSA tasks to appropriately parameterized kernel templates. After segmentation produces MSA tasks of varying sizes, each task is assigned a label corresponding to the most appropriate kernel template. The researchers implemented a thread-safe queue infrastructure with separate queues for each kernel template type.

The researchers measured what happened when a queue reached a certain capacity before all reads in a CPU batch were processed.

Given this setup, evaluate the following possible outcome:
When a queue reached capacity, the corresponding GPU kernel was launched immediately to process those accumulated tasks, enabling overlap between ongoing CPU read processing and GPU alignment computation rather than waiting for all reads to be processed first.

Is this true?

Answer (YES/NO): YES